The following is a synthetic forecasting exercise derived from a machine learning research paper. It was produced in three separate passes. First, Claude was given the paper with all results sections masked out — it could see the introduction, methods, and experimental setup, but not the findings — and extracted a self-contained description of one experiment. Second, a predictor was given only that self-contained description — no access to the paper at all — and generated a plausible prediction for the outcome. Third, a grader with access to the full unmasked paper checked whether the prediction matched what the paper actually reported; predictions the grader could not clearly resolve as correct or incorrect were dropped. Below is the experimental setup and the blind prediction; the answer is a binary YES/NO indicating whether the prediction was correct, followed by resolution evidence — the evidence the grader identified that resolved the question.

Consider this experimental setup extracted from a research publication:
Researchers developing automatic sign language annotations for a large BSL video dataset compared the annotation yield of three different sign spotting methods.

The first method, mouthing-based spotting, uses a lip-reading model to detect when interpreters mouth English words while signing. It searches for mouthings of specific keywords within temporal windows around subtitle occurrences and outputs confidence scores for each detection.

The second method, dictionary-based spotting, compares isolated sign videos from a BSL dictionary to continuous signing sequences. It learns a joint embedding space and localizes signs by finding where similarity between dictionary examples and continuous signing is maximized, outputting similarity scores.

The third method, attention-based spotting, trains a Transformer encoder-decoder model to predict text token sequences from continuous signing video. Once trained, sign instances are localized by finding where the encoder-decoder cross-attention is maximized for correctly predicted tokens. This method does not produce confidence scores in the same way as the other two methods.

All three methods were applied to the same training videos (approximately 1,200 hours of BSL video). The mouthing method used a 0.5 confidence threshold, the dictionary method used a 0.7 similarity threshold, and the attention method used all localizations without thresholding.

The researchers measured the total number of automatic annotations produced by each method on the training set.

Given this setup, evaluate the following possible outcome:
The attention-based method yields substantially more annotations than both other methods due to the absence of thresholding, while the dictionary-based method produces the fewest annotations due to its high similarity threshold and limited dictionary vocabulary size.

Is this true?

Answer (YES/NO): NO